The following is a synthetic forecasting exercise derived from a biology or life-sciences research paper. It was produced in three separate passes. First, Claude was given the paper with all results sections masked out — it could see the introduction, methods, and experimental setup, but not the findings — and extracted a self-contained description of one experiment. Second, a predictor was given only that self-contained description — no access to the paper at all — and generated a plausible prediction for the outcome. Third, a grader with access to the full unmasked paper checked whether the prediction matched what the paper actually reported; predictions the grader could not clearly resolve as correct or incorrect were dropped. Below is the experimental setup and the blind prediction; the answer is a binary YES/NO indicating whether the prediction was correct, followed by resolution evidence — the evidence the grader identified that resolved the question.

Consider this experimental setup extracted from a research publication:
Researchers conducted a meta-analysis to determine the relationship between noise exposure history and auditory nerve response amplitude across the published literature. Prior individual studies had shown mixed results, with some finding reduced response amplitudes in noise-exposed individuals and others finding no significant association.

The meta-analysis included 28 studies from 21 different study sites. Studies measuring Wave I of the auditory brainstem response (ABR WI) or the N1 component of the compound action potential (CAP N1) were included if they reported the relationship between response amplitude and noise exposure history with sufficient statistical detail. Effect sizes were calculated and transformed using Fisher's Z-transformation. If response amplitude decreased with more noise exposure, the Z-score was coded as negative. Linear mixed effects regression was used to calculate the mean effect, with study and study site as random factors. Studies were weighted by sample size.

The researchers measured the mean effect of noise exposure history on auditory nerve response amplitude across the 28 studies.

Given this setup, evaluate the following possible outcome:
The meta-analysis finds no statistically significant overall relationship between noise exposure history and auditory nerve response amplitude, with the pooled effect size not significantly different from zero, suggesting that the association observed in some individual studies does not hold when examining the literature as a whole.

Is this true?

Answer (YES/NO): NO